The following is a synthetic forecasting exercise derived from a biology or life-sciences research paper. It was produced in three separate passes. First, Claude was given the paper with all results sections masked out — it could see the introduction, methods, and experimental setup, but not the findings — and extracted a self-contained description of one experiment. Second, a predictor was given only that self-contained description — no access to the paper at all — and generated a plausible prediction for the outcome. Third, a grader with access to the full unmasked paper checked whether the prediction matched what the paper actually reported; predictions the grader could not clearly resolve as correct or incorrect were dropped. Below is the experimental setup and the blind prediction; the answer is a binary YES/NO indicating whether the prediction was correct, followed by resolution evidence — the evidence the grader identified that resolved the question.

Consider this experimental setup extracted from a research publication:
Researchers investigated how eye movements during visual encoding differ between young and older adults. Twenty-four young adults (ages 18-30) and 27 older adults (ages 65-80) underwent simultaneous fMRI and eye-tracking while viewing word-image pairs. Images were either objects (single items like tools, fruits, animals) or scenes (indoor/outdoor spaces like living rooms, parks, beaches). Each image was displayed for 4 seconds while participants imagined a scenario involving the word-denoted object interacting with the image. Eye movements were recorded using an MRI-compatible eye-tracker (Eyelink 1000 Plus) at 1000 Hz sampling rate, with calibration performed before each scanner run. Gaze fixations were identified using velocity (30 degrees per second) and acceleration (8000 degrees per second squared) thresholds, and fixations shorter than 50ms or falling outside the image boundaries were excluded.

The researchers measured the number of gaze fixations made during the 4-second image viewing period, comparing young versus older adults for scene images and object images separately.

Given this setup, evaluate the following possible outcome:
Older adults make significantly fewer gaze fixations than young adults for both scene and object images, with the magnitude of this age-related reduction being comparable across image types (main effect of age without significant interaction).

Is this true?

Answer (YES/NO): NO